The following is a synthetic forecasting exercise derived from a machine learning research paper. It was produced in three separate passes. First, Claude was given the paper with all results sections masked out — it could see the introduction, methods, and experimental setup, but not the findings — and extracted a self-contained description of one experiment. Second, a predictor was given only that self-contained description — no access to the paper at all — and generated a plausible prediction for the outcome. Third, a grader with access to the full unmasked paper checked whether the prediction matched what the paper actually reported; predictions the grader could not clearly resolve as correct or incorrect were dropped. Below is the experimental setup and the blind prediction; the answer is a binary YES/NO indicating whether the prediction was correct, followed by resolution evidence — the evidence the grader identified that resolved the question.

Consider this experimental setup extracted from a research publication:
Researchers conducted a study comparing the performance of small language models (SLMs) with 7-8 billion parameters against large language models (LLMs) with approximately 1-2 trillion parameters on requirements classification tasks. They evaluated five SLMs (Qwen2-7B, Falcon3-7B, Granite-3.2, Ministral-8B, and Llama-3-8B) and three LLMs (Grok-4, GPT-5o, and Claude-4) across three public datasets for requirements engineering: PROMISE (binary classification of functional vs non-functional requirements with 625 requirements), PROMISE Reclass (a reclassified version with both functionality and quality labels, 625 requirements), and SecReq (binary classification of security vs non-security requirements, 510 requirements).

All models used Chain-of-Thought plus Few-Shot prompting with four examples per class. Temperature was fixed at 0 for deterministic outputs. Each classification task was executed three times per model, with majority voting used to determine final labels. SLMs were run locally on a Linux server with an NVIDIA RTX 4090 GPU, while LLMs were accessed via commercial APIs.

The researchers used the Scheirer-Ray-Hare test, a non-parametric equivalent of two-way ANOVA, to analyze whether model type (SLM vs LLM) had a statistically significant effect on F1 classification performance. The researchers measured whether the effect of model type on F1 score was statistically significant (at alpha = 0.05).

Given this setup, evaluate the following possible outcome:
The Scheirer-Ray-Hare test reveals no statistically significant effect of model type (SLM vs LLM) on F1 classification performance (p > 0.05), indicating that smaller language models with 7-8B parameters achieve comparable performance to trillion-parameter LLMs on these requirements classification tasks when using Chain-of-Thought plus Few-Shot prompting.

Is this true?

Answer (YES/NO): YES